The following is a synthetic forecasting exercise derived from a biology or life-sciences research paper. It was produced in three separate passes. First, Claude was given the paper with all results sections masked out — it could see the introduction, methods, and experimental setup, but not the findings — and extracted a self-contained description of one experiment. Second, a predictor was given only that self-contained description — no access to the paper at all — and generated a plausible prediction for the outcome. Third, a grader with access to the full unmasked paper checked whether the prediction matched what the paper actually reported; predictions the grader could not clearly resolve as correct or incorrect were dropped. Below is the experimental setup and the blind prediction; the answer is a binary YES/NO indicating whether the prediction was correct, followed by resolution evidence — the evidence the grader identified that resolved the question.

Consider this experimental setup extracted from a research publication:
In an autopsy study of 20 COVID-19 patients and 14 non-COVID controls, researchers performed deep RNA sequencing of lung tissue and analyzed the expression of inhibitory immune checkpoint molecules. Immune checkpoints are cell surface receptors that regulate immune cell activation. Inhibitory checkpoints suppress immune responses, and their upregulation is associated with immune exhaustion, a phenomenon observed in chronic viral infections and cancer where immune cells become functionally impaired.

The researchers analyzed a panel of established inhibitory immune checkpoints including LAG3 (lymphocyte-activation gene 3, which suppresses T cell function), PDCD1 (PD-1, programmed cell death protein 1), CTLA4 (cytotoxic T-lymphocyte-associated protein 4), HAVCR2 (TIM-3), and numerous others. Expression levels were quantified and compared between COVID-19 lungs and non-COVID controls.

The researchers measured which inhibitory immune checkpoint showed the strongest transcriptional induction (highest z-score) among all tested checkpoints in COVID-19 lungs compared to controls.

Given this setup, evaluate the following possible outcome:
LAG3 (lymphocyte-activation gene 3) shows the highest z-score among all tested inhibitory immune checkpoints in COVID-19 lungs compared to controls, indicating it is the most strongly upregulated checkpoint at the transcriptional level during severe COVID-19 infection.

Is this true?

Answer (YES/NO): YES